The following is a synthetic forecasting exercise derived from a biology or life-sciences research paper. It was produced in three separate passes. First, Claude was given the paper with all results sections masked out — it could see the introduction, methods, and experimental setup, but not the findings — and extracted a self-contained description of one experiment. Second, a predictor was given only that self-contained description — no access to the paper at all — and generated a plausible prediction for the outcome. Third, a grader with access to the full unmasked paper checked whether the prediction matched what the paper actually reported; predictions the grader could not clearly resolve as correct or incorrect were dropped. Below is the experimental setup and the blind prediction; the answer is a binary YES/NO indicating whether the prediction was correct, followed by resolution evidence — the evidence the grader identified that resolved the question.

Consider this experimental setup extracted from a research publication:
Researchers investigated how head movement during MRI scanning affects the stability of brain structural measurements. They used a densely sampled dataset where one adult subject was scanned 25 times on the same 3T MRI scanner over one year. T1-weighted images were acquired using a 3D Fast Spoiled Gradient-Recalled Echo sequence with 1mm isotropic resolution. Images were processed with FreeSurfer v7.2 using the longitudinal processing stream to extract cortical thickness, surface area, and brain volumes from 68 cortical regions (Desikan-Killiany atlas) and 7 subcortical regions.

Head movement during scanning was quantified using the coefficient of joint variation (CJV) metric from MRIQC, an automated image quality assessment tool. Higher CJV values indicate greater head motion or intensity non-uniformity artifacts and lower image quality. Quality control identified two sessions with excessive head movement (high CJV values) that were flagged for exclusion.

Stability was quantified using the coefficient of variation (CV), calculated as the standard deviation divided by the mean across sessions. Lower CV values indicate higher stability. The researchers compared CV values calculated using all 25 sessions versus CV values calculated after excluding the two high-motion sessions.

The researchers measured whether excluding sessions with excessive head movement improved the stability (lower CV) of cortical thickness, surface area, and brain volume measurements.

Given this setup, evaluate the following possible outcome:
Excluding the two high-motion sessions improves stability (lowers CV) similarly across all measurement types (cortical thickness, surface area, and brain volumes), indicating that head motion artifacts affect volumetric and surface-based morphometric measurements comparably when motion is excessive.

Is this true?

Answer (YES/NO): NO